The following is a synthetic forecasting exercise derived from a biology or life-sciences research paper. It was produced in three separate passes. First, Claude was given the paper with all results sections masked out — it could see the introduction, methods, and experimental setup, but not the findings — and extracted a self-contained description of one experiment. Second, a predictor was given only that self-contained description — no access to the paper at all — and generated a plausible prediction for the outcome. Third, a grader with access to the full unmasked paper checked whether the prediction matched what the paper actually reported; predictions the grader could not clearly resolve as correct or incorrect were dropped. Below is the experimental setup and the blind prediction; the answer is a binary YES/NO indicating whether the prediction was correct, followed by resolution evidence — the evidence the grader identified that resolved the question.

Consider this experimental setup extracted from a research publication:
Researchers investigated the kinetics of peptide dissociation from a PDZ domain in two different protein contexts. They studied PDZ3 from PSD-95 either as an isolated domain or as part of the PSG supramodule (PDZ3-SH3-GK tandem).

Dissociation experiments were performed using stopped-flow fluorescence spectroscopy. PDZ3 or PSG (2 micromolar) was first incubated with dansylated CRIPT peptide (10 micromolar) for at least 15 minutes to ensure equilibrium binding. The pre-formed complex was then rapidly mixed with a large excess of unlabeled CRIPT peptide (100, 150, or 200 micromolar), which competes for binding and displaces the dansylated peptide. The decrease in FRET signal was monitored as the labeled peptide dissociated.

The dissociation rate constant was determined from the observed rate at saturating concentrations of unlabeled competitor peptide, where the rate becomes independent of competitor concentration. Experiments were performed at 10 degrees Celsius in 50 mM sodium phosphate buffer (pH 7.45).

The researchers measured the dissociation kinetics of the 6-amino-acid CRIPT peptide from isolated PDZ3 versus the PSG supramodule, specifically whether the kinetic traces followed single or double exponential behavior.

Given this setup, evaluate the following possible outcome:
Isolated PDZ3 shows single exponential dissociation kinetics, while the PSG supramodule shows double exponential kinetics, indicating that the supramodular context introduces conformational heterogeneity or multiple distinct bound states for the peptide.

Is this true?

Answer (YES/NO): YES